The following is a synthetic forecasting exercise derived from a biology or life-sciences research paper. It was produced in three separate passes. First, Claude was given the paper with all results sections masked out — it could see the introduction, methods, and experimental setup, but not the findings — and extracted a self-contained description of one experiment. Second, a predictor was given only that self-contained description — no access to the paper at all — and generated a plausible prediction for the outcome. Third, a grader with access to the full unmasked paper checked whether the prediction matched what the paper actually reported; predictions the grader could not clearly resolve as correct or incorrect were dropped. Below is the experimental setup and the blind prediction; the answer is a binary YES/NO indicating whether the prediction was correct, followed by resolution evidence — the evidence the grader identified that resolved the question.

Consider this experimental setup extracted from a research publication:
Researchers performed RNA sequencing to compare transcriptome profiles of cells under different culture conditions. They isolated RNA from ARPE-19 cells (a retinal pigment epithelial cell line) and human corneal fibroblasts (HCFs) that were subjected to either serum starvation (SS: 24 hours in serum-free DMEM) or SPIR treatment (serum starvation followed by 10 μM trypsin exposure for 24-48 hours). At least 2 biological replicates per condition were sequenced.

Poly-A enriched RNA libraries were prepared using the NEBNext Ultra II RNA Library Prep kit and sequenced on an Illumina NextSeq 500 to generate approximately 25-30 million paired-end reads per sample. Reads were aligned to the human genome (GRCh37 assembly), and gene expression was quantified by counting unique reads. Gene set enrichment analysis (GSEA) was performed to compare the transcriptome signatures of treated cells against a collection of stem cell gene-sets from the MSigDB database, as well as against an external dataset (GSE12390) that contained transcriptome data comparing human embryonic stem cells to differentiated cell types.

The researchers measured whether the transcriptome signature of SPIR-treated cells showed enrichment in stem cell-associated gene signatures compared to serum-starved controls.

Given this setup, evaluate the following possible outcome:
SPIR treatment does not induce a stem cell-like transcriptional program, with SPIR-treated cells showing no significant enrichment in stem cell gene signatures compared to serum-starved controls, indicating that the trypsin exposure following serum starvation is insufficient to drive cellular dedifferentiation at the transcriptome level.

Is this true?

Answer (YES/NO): NO